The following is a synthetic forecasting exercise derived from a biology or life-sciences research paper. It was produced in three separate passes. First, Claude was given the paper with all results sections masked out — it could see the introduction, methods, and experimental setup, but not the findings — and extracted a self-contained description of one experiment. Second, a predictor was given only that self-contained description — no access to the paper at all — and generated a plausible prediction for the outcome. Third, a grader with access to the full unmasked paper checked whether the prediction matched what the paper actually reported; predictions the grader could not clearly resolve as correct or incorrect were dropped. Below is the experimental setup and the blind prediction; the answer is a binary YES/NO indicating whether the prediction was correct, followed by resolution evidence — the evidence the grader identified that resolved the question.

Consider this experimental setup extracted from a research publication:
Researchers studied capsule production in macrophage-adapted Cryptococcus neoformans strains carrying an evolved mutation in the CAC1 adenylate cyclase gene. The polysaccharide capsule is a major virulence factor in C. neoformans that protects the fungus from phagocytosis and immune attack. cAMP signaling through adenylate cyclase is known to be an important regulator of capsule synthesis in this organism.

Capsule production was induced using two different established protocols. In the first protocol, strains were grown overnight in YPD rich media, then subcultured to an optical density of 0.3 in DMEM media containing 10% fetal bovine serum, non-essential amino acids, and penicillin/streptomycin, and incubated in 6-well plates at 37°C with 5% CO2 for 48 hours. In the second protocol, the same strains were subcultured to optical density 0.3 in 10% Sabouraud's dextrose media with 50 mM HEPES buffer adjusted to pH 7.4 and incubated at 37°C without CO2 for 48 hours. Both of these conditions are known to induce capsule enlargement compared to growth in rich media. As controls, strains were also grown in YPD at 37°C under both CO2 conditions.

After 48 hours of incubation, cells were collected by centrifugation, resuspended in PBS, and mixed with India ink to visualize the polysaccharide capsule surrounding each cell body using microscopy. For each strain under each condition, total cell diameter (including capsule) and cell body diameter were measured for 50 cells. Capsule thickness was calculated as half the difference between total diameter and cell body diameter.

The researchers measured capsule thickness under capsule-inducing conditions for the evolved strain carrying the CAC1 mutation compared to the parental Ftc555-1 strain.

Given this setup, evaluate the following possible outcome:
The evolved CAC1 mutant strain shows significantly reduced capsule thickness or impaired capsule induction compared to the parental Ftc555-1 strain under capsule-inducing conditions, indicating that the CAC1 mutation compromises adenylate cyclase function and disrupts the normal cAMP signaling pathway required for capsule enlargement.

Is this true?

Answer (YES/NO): YES